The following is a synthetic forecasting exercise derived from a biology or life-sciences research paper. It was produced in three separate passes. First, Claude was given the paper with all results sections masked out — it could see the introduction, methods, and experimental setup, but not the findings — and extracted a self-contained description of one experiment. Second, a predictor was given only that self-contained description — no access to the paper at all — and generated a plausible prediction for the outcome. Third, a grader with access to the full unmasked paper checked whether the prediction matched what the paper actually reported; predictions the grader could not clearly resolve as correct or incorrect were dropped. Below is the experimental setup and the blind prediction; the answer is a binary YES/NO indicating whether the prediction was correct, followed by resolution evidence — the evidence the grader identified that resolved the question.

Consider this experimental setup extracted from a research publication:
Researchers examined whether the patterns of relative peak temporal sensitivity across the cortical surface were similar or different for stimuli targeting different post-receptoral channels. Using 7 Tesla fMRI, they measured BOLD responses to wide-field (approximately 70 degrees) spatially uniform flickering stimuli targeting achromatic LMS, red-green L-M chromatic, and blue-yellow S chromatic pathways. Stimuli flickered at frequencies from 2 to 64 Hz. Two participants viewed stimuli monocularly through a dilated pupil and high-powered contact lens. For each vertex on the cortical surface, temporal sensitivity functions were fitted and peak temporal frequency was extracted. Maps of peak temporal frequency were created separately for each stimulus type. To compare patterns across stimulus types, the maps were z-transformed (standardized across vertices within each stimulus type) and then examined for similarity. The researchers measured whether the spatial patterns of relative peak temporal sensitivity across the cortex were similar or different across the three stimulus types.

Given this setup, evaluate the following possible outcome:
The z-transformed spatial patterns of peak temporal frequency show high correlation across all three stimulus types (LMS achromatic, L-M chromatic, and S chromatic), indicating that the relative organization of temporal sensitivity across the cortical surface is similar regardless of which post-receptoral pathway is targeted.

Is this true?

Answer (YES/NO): YES